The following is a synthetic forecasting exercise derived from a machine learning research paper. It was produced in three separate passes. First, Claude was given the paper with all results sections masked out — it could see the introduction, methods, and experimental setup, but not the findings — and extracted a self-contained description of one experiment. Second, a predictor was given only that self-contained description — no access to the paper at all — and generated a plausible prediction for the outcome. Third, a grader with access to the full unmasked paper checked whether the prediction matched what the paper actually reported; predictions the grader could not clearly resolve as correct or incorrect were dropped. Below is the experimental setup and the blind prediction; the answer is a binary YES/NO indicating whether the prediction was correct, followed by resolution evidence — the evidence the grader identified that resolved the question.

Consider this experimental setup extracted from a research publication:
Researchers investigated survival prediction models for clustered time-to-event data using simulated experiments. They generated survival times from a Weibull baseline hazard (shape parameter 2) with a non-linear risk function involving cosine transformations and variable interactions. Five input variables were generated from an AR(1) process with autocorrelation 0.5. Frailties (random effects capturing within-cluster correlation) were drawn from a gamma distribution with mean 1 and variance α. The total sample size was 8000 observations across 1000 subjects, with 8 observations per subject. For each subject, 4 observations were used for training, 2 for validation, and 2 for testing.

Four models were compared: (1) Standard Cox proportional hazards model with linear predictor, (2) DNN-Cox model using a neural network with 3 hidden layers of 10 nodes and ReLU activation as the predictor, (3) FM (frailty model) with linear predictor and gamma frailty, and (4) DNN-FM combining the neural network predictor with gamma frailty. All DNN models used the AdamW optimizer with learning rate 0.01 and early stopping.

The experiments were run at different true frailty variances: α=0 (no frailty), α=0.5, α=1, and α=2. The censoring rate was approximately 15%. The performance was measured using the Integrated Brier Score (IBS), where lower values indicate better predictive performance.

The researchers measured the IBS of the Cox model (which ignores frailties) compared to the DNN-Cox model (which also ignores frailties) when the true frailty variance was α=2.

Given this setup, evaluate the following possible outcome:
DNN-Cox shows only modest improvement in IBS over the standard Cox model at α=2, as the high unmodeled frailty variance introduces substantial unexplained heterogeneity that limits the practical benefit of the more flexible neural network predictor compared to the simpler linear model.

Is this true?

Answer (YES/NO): NO